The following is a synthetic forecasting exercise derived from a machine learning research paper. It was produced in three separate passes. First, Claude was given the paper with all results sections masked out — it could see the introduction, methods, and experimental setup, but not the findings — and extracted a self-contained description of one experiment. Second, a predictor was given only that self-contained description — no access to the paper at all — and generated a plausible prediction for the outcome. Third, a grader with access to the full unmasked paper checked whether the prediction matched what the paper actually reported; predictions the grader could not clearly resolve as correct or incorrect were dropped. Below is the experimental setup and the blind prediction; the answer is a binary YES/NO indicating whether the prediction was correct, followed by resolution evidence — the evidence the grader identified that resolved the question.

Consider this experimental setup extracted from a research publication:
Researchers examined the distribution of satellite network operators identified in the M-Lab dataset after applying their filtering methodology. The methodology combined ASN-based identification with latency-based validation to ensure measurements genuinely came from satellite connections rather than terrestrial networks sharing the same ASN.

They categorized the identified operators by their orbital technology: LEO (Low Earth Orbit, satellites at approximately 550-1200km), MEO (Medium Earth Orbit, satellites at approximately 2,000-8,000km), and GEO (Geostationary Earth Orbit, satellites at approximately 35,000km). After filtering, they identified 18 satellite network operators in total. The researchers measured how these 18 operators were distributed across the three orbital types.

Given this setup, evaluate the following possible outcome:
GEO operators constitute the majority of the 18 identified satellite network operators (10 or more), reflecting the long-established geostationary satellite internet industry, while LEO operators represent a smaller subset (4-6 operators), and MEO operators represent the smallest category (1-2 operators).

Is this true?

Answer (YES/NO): NO